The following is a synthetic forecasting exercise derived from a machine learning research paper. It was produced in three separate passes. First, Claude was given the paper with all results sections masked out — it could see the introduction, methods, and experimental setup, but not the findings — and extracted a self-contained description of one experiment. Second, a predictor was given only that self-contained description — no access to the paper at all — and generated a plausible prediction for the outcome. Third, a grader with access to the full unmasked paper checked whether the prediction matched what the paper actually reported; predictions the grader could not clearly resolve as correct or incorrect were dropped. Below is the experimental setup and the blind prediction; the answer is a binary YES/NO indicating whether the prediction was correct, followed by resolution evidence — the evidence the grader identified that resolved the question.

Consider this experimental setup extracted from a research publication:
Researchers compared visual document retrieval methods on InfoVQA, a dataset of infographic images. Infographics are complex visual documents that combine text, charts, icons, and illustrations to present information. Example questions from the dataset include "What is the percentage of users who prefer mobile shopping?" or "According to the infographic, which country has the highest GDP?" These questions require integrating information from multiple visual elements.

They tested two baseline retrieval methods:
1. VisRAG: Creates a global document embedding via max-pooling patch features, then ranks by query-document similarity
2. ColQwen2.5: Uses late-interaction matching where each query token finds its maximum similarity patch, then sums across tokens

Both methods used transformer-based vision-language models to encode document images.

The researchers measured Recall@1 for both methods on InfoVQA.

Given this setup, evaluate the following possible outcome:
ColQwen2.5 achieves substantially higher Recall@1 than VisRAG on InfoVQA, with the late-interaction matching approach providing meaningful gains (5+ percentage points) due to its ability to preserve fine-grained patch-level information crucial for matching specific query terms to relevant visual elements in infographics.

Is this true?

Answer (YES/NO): NO